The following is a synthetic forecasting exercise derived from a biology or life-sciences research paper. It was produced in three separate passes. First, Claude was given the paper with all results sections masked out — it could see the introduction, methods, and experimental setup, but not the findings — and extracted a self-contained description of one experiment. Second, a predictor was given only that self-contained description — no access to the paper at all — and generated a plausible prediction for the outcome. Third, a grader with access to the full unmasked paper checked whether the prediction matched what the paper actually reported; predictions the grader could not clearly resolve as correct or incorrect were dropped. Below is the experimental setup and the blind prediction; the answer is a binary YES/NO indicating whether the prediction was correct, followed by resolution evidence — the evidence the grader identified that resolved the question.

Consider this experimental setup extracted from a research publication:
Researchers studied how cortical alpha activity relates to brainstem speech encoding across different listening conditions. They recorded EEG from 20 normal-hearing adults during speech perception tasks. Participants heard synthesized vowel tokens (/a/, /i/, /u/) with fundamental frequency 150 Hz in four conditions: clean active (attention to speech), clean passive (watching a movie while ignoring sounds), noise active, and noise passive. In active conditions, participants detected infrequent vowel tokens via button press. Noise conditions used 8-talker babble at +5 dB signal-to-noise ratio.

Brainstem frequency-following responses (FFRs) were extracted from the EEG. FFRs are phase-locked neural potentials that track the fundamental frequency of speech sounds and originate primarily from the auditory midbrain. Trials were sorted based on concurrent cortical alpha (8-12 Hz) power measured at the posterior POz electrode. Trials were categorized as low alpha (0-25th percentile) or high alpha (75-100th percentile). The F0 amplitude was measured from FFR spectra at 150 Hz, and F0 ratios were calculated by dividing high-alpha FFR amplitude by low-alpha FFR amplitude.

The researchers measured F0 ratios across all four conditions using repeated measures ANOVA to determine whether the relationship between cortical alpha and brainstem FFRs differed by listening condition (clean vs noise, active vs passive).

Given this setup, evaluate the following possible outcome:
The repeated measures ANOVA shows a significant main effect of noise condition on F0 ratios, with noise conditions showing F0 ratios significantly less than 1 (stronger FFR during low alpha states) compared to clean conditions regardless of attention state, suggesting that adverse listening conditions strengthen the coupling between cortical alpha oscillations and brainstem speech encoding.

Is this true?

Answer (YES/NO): NO